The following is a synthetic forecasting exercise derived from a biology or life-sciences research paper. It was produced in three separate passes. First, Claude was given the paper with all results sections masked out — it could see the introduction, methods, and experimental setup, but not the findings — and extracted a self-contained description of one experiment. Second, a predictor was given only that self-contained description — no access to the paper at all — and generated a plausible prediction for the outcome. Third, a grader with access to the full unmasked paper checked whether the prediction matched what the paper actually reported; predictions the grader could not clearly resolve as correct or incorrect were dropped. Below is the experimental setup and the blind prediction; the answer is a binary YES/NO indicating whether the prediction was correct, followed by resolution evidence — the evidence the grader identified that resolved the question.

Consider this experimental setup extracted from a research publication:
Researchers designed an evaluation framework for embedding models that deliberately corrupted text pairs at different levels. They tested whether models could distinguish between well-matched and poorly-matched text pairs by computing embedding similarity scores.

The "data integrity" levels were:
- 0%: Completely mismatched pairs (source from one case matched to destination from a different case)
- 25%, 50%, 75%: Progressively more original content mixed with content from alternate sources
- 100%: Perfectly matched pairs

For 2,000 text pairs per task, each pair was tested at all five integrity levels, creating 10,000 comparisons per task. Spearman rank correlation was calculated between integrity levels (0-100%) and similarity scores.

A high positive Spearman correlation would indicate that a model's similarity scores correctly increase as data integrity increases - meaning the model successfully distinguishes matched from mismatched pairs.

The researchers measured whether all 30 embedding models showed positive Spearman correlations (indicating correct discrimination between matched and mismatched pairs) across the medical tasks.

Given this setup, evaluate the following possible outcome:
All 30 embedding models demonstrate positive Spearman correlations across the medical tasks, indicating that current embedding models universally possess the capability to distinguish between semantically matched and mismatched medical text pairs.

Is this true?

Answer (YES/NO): YES